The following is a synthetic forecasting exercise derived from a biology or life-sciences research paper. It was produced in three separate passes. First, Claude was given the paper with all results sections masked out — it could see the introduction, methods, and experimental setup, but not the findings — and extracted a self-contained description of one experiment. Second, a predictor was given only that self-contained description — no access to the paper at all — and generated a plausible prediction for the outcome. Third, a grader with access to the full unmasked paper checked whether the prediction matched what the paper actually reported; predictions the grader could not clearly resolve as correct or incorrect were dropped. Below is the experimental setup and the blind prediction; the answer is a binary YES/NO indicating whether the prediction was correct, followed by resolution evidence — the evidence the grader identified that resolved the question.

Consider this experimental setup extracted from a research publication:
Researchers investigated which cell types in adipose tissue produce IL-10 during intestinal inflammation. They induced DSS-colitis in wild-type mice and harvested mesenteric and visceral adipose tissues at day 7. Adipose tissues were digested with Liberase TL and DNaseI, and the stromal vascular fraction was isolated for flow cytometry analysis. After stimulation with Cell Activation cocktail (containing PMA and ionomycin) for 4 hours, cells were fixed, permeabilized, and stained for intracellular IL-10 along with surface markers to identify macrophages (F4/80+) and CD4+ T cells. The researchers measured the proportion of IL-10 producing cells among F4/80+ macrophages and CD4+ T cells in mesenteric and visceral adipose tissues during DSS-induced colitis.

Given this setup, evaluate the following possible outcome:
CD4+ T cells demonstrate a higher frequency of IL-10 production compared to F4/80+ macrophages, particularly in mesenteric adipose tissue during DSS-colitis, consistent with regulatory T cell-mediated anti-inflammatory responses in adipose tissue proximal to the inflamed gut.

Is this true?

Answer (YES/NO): NO